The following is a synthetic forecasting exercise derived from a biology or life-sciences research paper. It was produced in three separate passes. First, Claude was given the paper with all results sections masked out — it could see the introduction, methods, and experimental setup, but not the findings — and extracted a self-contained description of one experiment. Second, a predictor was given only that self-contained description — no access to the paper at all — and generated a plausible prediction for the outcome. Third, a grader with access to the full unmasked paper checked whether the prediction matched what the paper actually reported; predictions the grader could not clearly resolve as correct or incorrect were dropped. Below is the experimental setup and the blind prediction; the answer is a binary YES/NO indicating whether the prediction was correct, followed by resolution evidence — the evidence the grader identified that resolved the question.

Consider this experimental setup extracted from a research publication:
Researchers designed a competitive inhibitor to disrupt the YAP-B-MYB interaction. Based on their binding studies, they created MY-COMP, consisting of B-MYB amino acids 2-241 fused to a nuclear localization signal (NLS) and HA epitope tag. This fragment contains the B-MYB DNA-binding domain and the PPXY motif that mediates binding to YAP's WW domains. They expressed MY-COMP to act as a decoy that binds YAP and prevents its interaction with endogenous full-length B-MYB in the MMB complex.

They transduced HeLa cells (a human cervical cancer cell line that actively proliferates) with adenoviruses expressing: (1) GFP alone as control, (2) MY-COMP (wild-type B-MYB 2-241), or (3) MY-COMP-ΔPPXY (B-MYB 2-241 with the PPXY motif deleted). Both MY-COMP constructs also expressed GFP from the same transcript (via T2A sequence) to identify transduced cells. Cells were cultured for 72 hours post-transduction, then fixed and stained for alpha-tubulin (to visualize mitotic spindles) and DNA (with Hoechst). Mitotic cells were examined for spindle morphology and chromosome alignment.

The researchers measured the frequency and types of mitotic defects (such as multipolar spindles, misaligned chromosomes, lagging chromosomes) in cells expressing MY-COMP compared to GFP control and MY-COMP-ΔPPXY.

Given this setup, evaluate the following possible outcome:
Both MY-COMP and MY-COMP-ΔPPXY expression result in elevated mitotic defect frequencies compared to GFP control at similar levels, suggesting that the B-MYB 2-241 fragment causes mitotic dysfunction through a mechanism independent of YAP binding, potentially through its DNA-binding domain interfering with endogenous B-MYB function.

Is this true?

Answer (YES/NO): NO